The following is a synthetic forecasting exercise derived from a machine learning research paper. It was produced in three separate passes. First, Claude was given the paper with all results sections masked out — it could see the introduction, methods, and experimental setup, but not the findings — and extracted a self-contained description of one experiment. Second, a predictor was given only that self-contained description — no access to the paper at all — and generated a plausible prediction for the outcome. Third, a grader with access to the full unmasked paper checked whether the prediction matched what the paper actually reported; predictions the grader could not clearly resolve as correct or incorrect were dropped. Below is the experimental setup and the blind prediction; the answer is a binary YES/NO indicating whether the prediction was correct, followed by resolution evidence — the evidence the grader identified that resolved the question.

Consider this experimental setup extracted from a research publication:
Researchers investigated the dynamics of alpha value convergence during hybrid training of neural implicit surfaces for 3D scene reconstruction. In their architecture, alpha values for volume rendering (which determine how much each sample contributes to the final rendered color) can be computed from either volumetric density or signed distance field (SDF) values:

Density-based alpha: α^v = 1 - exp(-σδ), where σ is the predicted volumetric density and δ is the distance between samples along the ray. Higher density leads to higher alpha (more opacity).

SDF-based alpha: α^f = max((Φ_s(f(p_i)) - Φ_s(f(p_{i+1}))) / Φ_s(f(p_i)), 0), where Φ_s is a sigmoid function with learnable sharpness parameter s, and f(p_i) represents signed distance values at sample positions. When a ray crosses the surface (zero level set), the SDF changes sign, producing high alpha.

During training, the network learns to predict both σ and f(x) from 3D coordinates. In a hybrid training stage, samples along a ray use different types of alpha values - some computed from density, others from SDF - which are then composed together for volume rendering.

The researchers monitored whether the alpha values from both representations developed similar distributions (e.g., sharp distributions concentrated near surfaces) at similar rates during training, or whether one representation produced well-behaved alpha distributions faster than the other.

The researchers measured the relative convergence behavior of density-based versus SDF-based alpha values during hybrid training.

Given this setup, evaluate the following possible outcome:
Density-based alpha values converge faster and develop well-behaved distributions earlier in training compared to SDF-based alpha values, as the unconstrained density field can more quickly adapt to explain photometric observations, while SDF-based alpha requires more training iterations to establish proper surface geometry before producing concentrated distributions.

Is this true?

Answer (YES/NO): YES